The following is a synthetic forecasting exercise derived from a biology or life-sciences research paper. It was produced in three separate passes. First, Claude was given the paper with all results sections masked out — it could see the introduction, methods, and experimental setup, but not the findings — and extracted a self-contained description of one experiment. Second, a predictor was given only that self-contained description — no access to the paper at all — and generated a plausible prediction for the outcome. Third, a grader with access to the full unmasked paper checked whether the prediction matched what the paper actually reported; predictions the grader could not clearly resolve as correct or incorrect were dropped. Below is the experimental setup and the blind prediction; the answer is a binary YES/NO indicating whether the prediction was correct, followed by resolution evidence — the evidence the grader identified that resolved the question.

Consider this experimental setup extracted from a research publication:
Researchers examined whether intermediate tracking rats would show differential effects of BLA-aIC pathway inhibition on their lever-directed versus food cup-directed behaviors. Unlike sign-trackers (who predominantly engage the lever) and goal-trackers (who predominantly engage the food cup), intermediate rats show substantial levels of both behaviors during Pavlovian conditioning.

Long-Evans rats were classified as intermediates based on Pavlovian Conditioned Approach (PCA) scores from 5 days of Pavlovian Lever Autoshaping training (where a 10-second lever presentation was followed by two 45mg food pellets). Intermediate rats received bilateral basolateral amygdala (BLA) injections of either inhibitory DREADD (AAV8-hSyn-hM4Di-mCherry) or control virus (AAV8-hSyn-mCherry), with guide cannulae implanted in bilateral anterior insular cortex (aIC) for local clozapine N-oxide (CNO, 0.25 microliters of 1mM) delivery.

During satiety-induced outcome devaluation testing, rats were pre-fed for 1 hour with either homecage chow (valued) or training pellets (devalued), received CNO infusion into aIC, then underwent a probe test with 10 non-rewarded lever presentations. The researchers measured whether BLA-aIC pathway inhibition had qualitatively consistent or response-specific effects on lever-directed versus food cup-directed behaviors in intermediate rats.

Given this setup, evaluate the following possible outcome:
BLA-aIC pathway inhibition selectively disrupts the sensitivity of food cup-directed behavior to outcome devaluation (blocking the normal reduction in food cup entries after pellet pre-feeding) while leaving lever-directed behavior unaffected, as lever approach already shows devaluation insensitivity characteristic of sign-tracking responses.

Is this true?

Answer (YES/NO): NO